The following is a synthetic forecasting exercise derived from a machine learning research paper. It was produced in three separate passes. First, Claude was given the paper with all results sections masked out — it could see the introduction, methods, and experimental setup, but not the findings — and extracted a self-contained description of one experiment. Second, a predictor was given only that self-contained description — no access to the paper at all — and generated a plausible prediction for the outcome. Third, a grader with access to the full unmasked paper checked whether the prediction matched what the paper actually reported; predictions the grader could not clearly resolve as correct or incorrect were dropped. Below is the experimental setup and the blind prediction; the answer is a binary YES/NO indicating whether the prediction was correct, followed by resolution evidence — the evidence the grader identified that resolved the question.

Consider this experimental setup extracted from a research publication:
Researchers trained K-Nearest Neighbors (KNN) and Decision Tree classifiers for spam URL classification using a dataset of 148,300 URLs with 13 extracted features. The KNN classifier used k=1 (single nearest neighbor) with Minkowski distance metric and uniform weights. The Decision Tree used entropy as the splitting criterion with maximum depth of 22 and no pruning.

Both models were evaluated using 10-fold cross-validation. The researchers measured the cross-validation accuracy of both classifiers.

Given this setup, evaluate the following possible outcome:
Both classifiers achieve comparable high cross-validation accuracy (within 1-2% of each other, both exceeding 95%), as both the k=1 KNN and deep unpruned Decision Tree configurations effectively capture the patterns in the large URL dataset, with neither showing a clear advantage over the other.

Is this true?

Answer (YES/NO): NO